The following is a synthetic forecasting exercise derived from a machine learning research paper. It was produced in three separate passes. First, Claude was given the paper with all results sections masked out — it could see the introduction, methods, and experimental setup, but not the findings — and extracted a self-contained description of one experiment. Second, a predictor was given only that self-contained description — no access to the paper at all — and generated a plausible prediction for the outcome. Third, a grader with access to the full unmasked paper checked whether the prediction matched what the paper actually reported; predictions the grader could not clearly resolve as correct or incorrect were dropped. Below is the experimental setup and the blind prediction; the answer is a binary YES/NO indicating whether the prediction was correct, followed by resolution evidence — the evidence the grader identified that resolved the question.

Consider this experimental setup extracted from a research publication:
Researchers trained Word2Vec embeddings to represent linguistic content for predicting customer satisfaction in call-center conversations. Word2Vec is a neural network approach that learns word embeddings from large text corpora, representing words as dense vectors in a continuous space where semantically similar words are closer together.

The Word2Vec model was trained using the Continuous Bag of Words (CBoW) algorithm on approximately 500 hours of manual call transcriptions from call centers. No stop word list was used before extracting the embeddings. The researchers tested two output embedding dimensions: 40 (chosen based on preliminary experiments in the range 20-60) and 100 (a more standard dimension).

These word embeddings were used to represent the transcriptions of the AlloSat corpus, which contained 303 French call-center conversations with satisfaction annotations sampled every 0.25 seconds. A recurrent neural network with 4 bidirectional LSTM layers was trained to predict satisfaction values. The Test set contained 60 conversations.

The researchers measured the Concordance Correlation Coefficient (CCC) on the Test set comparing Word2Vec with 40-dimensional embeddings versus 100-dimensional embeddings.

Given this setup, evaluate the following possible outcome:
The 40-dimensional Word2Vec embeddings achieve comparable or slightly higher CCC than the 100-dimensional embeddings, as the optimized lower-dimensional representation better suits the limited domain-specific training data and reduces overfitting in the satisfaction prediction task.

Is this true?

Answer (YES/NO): NO